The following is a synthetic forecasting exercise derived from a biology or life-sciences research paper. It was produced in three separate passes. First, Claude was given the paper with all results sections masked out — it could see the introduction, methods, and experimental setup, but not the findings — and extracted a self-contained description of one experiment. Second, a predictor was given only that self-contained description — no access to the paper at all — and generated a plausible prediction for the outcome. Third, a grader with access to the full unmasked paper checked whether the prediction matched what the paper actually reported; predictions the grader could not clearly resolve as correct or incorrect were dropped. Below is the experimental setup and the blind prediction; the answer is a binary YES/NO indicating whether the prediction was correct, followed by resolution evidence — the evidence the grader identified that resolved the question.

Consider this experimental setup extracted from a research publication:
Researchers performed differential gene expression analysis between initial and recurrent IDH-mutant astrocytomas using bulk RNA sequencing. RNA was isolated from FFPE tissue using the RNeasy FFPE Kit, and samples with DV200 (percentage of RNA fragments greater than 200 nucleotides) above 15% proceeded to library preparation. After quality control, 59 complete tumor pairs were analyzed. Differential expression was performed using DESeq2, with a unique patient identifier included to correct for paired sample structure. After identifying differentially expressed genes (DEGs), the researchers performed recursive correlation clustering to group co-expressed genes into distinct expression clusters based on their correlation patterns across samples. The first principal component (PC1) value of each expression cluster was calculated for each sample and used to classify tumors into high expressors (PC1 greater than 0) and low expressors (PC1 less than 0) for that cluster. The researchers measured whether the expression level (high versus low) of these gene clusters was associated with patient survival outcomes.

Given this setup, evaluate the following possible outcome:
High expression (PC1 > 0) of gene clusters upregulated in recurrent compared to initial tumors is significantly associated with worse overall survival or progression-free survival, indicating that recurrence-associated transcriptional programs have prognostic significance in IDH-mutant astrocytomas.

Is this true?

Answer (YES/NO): YES